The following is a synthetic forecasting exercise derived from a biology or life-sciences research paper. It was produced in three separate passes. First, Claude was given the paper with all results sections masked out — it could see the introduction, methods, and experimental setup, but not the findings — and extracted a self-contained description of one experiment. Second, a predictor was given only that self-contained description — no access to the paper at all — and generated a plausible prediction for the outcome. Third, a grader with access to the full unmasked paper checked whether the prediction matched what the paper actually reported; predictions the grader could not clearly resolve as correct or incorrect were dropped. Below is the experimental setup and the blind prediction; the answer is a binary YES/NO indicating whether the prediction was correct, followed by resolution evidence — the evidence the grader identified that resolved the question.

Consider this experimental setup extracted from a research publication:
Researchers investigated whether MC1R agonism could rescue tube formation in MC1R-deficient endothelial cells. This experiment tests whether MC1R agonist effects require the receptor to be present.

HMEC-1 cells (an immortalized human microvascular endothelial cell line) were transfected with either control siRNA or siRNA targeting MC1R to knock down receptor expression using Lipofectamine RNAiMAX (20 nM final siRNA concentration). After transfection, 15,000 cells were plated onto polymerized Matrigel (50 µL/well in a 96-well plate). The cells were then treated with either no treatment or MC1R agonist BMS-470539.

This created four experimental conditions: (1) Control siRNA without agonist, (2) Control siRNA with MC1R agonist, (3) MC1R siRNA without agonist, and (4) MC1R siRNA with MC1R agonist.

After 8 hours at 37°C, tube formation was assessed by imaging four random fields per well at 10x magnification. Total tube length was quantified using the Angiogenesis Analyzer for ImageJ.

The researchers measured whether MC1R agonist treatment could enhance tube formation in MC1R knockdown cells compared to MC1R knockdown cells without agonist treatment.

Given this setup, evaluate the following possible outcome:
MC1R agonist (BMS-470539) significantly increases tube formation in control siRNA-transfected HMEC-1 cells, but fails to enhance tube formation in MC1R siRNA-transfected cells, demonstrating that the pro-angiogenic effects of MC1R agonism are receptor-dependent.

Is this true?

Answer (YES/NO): YES